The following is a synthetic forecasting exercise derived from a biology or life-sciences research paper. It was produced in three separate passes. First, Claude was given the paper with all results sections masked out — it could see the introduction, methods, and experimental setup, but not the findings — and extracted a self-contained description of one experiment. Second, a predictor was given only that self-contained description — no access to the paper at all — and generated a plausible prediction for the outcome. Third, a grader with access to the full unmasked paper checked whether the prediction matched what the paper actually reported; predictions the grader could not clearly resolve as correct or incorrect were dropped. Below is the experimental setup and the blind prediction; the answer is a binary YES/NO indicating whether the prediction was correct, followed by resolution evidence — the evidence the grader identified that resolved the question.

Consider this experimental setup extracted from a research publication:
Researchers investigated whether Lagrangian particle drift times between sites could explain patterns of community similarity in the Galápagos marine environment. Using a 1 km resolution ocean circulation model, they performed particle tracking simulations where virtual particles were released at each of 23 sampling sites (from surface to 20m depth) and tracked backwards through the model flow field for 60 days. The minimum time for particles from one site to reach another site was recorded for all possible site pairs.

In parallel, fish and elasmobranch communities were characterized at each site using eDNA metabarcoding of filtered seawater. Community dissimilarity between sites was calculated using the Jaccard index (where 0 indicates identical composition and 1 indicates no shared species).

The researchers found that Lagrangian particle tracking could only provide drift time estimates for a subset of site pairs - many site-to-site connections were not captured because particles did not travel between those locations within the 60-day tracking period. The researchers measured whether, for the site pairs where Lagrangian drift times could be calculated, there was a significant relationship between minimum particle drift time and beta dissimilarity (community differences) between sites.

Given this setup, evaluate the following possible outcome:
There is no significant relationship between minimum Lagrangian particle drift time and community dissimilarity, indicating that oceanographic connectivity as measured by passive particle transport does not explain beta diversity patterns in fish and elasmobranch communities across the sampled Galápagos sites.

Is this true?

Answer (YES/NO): YES